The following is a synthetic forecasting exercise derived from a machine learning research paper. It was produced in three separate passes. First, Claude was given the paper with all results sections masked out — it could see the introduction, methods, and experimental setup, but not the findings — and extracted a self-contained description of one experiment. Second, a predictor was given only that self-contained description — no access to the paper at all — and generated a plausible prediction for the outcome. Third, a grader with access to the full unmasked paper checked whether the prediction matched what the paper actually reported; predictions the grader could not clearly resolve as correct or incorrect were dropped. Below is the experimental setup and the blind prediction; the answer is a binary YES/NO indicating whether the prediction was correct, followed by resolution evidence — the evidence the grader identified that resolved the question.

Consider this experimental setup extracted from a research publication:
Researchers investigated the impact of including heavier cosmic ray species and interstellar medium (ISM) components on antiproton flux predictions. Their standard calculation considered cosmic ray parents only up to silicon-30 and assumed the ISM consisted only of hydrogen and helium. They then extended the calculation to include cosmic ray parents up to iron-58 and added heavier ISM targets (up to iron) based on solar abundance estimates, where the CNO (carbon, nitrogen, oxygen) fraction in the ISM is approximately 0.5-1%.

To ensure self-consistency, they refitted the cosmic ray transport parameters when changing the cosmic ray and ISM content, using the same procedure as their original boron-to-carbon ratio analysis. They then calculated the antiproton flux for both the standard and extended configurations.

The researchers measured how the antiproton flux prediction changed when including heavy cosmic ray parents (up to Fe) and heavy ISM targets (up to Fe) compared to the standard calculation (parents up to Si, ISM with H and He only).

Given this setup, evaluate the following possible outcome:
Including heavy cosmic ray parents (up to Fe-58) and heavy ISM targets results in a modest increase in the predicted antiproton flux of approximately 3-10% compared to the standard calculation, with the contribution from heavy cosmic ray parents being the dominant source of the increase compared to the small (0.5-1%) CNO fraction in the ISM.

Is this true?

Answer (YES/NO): NO